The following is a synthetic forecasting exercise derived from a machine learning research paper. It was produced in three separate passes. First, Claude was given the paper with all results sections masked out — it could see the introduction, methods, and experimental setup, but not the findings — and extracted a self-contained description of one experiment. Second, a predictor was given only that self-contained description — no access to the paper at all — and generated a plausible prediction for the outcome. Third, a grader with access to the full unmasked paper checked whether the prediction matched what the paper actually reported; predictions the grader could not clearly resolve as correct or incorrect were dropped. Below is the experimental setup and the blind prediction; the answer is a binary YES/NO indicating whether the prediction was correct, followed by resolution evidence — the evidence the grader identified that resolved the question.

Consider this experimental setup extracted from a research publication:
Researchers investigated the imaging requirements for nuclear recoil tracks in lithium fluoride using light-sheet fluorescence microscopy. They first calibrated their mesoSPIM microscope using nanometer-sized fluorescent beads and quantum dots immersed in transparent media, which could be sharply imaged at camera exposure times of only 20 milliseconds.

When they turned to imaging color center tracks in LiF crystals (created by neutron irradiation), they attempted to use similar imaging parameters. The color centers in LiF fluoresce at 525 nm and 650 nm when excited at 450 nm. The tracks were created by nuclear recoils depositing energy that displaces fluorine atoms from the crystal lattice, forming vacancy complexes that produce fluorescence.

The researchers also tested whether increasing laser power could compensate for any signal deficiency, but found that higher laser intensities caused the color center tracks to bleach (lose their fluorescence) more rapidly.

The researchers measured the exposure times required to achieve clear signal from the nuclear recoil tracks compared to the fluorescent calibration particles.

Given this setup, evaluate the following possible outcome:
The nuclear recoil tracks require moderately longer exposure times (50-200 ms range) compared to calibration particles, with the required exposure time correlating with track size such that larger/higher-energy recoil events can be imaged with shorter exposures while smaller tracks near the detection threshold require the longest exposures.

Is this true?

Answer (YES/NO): NO